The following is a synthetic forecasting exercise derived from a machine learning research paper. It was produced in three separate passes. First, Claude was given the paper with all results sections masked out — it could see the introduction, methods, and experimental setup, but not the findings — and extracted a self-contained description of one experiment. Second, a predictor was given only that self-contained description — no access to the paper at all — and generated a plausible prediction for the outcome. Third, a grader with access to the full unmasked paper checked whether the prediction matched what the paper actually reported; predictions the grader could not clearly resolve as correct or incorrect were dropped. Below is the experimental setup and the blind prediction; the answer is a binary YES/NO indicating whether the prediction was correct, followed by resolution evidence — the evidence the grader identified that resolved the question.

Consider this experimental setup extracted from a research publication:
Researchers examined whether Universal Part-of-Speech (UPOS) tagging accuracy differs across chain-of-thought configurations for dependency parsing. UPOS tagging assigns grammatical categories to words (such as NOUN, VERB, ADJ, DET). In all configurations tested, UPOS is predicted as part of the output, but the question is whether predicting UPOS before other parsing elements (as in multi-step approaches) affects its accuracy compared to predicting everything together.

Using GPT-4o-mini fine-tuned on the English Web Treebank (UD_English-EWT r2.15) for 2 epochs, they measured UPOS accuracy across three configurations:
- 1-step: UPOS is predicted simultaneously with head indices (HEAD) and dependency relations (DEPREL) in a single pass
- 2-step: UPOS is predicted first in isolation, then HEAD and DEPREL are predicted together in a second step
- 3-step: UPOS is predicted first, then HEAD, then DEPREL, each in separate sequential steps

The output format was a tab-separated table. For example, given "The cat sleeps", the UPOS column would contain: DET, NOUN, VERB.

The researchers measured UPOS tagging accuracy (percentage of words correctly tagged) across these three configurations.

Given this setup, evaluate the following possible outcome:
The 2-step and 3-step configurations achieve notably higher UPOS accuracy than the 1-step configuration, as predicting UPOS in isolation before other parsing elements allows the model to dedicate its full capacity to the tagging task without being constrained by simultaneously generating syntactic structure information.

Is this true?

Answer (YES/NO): NO